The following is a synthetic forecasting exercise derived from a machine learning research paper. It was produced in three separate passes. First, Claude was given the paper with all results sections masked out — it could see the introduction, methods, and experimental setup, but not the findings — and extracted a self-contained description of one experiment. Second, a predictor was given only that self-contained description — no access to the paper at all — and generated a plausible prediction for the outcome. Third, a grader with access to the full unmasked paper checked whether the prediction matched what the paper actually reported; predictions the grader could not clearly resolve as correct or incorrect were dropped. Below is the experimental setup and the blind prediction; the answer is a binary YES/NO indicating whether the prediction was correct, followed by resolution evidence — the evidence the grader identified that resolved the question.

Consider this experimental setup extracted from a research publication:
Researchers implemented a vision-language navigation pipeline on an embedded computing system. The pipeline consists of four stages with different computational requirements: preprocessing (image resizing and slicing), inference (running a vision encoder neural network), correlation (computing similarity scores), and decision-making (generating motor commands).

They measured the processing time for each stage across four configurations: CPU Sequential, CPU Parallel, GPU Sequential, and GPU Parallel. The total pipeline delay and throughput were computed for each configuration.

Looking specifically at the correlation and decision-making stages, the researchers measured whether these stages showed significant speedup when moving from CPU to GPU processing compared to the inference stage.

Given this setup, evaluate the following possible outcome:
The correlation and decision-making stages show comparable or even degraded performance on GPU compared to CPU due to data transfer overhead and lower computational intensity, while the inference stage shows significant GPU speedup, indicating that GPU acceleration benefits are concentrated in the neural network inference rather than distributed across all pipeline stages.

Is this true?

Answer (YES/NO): YES